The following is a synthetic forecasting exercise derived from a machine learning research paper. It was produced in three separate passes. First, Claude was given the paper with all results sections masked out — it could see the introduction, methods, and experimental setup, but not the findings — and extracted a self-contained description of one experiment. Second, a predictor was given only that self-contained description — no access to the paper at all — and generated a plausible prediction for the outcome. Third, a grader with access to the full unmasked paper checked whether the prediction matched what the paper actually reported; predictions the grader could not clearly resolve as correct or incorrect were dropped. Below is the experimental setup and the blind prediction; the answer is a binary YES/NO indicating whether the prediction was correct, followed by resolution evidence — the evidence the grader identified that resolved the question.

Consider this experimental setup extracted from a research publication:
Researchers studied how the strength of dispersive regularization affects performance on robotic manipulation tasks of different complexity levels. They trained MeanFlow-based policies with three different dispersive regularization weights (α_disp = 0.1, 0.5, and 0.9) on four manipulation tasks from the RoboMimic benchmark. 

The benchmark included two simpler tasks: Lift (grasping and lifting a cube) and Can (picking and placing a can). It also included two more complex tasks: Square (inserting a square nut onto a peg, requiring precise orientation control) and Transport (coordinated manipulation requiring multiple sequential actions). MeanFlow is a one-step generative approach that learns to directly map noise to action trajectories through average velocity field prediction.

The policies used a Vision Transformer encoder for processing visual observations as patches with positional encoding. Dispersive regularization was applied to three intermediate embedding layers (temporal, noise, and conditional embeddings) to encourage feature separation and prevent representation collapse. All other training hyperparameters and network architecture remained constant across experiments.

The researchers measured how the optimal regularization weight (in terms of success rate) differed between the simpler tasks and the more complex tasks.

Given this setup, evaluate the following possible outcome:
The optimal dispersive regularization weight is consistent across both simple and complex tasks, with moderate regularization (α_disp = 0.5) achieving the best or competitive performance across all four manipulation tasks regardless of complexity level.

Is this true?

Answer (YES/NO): NO